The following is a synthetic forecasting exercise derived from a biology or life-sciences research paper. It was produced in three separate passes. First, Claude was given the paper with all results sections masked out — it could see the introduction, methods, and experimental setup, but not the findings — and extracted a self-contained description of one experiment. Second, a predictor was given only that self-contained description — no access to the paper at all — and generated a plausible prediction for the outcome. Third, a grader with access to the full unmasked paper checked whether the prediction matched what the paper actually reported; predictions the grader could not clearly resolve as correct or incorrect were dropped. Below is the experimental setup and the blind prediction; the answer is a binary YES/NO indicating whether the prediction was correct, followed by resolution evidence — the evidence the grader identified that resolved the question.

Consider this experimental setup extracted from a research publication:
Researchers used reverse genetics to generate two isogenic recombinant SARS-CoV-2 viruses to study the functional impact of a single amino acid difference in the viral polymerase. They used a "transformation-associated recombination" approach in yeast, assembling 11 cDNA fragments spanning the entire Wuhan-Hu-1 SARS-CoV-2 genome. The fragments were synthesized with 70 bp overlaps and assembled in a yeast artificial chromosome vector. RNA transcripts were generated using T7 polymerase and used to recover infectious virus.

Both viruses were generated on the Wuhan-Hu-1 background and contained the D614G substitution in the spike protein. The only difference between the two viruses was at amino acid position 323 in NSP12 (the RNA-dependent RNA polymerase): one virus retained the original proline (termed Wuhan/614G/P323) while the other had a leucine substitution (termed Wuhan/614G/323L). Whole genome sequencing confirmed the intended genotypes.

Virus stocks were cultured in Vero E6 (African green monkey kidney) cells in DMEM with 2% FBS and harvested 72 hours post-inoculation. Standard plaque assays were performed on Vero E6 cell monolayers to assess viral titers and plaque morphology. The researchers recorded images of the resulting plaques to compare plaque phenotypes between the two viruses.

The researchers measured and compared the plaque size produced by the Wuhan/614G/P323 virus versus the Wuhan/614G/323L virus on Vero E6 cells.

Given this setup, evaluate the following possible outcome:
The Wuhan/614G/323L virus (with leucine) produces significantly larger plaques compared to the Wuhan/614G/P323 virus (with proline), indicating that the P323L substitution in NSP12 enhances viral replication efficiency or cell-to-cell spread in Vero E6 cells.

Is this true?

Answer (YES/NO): YES